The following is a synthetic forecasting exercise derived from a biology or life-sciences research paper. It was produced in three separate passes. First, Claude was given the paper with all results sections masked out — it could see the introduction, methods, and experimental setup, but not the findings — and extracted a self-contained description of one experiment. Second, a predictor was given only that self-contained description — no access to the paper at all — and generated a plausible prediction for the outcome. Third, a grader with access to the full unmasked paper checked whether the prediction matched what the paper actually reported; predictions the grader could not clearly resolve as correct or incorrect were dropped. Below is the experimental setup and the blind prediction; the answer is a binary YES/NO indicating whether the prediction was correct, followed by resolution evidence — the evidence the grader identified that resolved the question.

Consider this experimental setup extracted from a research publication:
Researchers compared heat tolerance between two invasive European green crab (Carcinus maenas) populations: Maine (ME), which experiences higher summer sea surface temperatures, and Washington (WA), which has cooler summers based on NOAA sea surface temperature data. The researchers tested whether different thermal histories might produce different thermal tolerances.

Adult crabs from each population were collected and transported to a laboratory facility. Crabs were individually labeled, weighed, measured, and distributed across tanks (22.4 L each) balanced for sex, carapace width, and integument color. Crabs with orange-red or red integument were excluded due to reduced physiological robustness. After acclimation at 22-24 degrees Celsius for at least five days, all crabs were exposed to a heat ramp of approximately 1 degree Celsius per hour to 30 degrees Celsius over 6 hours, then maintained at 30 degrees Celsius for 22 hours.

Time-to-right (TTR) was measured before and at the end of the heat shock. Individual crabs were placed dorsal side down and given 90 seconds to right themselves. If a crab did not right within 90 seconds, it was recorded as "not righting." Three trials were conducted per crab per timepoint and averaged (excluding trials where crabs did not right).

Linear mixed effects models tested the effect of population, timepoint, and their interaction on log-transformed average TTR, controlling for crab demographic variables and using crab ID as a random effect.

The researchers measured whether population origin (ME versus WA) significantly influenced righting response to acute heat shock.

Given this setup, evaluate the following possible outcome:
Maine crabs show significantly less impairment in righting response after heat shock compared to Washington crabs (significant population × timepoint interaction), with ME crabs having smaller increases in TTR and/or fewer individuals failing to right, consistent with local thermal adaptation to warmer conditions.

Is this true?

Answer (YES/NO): NO